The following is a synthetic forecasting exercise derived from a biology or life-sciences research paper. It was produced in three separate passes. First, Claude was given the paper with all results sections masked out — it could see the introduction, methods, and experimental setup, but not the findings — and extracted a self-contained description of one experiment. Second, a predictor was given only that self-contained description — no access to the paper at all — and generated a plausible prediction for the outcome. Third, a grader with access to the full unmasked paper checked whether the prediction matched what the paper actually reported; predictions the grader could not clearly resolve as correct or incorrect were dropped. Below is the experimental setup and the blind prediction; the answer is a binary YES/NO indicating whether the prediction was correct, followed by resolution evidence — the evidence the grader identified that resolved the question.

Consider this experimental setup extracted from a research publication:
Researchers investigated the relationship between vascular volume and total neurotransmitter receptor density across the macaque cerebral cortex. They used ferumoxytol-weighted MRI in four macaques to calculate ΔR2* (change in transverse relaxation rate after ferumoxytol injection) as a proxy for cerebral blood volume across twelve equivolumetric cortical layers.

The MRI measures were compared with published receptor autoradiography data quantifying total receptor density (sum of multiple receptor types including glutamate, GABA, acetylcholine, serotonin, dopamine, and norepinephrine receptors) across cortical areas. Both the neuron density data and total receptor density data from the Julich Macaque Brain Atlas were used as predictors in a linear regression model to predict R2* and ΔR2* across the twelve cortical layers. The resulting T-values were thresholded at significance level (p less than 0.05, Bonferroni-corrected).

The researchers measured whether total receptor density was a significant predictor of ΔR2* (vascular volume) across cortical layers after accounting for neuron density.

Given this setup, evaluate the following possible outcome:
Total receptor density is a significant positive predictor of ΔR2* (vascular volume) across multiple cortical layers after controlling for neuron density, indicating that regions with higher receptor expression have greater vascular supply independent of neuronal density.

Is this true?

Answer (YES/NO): NO